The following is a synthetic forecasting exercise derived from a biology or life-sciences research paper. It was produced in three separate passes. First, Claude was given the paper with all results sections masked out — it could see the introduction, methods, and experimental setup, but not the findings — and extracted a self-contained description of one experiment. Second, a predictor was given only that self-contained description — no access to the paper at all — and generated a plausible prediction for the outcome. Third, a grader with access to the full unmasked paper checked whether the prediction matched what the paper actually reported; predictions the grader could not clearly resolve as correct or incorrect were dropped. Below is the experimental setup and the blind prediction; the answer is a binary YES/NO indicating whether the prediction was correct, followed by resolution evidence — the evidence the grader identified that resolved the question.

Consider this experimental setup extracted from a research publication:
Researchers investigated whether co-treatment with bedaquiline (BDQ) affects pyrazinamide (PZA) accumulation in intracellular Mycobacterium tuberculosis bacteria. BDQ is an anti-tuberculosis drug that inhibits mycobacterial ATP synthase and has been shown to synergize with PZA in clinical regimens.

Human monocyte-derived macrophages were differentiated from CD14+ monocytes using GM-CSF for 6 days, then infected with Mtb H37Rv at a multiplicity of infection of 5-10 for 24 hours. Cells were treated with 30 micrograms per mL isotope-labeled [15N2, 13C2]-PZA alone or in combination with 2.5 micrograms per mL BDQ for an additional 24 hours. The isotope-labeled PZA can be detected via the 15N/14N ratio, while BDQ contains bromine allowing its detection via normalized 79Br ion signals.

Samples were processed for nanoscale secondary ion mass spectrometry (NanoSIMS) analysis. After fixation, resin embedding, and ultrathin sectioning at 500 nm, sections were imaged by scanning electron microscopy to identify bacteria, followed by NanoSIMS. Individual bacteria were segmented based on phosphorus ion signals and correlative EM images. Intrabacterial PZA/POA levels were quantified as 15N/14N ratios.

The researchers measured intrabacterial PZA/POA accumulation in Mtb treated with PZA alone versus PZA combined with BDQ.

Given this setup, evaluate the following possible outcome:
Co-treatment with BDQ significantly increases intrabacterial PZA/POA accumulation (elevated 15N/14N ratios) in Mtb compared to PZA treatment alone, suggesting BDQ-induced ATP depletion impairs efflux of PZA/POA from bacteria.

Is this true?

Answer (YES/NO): NO